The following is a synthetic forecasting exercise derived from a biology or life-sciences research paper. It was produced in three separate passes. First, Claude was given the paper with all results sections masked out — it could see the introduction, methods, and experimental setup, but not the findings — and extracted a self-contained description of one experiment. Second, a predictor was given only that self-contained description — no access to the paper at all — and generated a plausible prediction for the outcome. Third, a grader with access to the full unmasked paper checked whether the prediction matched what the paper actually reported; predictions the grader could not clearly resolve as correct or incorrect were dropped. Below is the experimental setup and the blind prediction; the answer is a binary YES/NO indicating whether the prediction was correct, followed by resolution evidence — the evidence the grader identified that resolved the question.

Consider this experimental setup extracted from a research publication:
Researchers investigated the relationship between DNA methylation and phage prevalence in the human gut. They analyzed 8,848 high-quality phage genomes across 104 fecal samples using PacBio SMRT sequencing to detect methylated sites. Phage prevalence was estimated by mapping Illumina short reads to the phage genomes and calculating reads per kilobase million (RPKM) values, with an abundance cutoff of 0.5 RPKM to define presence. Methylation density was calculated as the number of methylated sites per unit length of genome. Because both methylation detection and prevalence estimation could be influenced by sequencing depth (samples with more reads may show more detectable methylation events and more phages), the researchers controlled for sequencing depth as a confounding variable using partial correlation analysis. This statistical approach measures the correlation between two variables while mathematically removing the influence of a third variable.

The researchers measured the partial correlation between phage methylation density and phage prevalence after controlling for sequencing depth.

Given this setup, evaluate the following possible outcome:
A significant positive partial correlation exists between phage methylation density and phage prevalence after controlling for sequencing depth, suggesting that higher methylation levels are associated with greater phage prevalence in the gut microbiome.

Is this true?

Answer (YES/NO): YES